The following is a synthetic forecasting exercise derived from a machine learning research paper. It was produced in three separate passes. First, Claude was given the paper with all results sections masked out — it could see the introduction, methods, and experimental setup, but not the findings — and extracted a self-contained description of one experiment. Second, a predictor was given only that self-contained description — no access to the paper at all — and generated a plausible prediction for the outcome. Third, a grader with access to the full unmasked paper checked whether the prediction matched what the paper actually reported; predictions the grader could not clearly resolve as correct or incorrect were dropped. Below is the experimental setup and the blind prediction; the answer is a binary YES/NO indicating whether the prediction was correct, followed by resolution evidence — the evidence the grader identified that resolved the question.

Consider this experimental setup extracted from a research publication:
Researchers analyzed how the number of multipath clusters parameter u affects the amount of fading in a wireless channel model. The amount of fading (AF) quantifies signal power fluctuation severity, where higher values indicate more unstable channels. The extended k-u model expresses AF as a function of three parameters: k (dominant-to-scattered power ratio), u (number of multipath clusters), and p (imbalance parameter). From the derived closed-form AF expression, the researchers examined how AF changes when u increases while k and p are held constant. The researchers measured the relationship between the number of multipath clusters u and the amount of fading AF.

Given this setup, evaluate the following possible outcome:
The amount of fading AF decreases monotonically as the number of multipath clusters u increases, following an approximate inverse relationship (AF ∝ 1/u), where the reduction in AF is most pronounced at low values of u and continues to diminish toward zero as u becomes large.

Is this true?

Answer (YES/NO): YES